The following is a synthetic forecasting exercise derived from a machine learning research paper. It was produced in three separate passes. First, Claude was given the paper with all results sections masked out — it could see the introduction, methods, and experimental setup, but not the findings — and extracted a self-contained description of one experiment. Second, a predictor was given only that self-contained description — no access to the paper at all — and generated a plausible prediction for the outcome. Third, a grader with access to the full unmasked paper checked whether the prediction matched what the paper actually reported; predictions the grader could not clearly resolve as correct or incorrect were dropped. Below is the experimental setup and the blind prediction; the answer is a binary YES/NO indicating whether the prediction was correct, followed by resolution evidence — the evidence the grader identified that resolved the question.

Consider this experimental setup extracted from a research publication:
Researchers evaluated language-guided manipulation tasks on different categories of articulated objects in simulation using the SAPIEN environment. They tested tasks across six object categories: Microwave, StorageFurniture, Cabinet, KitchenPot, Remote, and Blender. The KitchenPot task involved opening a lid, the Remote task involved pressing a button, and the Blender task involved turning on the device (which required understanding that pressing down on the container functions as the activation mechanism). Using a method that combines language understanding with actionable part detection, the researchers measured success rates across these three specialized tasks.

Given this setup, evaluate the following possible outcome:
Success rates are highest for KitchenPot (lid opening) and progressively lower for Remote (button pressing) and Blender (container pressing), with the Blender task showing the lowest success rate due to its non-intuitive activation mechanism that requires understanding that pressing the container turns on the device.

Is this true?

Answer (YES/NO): YES